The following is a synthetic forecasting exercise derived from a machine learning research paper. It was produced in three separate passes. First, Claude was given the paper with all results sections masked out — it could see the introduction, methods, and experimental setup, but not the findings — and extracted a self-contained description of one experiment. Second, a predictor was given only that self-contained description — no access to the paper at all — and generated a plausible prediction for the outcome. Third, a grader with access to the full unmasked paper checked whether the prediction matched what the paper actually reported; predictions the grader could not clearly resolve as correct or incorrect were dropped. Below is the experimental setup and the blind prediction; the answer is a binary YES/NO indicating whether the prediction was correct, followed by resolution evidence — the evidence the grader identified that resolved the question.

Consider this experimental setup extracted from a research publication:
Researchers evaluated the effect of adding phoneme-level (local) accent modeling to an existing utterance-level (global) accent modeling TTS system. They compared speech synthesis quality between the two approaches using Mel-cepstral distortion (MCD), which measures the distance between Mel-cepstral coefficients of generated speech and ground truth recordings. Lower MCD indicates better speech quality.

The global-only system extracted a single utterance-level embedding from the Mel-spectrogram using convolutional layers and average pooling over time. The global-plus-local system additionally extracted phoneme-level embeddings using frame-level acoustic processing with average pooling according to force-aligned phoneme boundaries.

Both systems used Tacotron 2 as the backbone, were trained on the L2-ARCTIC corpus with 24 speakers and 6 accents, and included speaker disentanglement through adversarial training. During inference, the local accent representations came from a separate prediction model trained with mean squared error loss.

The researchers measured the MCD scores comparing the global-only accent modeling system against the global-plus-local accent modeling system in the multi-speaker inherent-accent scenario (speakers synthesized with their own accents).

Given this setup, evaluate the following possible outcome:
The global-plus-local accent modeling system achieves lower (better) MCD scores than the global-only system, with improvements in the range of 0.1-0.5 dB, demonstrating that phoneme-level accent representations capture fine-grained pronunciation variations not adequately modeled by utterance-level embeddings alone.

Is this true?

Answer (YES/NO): YES